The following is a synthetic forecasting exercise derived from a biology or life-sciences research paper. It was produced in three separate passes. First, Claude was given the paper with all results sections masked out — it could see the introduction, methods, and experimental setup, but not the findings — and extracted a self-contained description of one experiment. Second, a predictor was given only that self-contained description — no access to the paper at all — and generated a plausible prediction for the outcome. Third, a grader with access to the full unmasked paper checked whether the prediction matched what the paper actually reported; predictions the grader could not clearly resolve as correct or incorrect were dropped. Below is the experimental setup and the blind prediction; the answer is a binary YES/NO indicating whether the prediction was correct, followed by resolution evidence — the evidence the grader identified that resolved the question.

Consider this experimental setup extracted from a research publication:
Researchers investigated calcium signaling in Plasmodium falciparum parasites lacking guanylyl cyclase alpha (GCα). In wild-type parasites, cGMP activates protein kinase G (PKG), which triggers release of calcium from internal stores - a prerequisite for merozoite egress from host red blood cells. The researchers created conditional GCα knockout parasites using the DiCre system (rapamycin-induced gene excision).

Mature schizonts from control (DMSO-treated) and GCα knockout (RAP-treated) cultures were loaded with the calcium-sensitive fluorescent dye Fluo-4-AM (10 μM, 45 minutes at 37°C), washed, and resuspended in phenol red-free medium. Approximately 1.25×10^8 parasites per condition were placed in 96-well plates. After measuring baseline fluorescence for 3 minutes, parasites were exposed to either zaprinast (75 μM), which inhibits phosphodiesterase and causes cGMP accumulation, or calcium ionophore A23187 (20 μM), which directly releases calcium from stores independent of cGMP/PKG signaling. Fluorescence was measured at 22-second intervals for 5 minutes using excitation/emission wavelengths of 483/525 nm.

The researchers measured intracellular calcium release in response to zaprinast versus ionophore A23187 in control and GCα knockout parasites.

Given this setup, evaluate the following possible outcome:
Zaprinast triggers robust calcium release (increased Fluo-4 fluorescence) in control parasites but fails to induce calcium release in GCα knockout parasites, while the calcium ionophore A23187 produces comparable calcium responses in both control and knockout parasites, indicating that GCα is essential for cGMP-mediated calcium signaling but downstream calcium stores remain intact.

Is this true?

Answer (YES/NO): YES